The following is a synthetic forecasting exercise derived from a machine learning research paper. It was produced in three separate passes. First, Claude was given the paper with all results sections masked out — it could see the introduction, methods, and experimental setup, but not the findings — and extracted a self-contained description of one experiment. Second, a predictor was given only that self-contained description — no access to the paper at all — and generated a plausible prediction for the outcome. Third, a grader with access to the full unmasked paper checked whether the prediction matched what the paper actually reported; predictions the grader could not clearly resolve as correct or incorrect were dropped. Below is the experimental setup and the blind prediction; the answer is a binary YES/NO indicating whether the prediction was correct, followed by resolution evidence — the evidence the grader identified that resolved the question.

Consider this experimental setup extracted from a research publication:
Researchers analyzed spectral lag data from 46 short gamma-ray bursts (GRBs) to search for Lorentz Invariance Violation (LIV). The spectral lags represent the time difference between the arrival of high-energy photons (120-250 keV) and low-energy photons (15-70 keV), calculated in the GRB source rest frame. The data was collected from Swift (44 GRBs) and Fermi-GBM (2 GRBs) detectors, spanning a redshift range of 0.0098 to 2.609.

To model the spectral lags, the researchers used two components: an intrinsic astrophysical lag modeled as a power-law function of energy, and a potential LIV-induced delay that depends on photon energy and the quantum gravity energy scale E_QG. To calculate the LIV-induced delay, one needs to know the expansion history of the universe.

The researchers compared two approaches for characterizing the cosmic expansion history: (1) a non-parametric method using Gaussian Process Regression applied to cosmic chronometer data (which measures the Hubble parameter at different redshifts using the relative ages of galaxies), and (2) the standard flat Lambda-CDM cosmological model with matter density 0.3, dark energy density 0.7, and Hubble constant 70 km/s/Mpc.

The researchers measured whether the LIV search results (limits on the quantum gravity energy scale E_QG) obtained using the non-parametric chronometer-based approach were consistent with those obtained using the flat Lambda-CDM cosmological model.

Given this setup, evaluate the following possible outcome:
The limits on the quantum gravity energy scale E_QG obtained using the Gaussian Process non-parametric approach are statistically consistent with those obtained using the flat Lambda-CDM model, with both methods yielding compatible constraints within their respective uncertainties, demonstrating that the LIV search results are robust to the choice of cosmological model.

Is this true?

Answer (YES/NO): YES